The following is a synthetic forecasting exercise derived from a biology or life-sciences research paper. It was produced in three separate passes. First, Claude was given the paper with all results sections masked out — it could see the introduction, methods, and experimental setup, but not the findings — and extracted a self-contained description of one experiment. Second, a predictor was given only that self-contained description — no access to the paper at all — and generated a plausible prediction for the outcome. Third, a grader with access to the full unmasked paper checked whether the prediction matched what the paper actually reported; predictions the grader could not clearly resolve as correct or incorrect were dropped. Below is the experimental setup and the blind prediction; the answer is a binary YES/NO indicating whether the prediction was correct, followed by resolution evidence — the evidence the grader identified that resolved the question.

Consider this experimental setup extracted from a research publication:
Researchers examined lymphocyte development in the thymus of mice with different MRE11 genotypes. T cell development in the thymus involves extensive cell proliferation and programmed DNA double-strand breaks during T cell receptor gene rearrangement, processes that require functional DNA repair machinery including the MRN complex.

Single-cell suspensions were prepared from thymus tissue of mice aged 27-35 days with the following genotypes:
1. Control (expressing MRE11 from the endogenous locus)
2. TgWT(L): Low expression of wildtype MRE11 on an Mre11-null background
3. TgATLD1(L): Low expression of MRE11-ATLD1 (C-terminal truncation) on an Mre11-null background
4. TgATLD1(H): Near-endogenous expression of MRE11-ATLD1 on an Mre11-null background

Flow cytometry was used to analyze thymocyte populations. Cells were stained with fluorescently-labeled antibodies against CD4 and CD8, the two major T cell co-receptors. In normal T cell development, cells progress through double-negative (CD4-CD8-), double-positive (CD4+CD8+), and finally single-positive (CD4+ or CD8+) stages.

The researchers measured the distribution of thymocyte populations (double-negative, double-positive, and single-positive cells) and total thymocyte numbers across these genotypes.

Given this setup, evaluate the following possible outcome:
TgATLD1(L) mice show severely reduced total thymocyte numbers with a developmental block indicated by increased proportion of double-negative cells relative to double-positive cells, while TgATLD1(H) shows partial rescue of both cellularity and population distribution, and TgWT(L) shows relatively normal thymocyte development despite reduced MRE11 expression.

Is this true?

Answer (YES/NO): NO